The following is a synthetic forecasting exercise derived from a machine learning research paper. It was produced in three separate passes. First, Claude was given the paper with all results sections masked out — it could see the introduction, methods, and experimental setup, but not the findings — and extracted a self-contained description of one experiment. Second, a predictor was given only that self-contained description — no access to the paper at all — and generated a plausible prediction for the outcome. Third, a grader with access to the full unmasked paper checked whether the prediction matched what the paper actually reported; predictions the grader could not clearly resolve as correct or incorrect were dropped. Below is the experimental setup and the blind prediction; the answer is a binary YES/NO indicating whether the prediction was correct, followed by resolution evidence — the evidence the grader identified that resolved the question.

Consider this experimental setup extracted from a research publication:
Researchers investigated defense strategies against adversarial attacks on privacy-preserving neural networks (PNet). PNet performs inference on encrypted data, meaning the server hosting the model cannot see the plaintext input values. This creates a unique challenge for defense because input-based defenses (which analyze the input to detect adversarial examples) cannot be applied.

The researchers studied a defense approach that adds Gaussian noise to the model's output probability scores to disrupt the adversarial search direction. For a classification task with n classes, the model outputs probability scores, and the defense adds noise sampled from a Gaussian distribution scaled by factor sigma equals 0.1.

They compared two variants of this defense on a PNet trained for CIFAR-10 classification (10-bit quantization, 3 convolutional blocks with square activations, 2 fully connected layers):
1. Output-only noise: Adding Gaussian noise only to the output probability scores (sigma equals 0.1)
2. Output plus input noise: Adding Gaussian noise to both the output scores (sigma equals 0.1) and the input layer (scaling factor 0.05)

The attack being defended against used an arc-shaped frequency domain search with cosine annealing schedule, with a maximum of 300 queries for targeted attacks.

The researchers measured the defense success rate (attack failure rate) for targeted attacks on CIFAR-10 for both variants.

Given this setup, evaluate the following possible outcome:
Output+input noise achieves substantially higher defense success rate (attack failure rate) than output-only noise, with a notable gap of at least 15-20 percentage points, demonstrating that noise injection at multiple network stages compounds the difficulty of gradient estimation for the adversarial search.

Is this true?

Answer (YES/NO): NO